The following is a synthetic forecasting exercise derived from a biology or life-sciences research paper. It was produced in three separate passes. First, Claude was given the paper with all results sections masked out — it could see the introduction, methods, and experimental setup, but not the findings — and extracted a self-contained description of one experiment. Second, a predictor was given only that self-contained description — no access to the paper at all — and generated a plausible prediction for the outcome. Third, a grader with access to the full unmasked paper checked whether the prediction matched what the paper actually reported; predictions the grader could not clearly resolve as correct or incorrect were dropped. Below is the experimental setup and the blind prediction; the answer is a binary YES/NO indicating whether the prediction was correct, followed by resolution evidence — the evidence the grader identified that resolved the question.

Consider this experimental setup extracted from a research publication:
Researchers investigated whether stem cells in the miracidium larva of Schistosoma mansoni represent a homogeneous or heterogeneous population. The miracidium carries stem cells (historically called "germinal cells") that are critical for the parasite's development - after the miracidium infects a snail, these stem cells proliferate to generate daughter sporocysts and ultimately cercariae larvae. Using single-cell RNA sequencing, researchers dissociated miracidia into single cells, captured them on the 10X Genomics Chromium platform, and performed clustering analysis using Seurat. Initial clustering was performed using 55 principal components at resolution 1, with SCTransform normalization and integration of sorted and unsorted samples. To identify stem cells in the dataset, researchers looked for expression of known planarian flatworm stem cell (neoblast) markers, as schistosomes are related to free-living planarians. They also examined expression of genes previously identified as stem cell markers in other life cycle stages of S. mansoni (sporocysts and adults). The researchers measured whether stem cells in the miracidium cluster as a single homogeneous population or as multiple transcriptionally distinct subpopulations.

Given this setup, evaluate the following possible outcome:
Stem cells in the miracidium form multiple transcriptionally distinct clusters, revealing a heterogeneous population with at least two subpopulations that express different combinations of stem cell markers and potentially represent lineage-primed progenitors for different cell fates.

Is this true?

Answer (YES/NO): YES